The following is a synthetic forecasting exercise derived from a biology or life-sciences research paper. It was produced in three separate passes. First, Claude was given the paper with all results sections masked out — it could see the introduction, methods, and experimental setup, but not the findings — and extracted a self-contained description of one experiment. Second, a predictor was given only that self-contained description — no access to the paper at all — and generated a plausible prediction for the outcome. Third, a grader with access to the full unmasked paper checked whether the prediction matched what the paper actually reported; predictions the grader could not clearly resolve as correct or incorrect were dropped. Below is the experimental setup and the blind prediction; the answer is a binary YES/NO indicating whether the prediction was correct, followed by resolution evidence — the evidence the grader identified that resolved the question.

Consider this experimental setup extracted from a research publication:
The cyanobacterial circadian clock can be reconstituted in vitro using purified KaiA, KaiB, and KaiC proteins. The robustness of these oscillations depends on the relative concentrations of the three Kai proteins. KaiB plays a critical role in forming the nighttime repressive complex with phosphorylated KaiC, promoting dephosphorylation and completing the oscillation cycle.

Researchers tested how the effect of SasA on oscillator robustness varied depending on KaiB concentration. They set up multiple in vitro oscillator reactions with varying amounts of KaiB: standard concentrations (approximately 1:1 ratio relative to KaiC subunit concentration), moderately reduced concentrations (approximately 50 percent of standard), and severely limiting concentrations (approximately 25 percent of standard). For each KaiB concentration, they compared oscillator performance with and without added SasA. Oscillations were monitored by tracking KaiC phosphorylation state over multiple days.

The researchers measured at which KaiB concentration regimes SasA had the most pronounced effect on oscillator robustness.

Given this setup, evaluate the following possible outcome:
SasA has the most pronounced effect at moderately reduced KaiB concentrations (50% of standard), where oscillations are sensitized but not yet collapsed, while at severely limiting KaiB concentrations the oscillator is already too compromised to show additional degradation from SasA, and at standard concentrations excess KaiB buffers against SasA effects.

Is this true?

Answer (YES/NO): NO